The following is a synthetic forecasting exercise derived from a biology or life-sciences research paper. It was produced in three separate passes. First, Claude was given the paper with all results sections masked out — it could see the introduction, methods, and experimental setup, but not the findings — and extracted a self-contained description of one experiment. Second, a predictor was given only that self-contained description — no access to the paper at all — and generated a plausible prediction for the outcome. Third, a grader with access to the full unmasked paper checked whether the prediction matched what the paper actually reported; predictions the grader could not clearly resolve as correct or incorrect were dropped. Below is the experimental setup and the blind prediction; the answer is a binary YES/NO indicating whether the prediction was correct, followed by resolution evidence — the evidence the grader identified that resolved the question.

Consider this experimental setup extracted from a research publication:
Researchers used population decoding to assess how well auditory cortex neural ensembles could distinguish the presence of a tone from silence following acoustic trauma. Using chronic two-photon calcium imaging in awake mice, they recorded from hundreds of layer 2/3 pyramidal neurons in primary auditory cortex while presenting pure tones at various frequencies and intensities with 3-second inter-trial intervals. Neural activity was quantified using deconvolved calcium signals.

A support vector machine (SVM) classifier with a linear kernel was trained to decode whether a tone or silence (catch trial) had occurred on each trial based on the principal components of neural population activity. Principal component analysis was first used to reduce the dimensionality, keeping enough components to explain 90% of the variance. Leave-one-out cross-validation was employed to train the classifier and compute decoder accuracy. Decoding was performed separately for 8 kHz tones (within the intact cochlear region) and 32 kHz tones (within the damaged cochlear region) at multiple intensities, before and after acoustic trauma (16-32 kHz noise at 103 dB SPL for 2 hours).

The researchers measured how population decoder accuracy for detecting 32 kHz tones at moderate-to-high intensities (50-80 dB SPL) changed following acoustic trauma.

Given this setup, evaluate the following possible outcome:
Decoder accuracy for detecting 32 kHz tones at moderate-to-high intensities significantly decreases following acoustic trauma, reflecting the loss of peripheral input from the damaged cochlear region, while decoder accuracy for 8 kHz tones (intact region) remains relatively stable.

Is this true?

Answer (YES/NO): NO